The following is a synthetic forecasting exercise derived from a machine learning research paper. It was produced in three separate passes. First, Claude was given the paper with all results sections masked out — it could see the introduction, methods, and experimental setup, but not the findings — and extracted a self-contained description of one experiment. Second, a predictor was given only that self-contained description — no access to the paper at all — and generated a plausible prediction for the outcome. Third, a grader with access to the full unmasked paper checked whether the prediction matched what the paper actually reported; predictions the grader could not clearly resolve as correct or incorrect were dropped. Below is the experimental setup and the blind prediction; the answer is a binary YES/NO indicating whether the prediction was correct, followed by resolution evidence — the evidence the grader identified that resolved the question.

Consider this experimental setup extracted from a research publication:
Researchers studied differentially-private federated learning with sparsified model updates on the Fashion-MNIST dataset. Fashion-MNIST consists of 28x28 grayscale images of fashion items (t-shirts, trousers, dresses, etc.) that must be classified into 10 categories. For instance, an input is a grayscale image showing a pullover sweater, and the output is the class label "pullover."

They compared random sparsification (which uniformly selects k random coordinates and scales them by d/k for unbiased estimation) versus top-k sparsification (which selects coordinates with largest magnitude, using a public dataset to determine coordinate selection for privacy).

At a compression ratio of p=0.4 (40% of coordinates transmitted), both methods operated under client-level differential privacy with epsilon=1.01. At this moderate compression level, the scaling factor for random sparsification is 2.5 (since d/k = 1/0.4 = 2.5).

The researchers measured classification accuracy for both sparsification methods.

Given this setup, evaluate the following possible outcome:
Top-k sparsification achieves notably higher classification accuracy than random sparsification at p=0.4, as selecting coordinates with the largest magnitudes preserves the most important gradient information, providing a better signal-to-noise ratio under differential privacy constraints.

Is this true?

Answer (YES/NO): NO